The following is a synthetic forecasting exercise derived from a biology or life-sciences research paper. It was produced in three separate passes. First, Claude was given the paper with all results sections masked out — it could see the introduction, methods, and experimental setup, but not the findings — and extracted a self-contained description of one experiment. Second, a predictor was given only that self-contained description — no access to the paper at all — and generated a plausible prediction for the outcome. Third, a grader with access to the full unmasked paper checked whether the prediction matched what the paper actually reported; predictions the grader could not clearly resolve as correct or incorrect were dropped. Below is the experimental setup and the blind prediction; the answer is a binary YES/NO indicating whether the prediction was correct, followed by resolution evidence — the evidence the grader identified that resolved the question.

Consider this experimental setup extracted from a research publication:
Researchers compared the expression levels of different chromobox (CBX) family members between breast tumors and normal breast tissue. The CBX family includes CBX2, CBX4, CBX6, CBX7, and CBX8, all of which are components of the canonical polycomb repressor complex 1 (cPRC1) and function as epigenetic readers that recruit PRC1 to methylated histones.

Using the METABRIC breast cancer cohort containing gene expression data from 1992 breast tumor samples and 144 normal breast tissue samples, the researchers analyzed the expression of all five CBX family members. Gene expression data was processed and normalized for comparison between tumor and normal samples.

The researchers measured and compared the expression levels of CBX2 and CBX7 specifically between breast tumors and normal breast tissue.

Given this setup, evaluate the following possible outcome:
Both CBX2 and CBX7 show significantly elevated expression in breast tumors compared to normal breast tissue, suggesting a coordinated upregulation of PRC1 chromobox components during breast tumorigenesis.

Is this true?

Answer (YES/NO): NO